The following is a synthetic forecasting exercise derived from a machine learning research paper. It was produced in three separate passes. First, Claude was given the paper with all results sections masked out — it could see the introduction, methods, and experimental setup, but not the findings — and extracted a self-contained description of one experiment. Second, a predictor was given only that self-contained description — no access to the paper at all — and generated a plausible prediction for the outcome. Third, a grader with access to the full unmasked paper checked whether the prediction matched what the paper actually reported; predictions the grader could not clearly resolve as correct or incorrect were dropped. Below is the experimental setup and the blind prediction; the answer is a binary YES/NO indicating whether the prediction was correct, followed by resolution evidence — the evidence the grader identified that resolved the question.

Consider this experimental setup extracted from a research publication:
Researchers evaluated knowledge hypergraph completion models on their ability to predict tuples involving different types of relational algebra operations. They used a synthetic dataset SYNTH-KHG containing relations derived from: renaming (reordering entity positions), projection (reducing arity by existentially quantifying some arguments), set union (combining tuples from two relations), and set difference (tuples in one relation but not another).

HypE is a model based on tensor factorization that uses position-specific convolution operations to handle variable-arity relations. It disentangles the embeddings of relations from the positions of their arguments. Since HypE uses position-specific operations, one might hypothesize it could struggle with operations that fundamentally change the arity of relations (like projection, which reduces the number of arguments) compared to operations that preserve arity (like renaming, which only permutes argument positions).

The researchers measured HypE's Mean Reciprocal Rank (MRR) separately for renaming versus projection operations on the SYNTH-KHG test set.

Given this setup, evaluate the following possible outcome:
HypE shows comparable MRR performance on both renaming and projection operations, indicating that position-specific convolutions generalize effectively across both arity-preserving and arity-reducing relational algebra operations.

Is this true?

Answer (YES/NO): YES